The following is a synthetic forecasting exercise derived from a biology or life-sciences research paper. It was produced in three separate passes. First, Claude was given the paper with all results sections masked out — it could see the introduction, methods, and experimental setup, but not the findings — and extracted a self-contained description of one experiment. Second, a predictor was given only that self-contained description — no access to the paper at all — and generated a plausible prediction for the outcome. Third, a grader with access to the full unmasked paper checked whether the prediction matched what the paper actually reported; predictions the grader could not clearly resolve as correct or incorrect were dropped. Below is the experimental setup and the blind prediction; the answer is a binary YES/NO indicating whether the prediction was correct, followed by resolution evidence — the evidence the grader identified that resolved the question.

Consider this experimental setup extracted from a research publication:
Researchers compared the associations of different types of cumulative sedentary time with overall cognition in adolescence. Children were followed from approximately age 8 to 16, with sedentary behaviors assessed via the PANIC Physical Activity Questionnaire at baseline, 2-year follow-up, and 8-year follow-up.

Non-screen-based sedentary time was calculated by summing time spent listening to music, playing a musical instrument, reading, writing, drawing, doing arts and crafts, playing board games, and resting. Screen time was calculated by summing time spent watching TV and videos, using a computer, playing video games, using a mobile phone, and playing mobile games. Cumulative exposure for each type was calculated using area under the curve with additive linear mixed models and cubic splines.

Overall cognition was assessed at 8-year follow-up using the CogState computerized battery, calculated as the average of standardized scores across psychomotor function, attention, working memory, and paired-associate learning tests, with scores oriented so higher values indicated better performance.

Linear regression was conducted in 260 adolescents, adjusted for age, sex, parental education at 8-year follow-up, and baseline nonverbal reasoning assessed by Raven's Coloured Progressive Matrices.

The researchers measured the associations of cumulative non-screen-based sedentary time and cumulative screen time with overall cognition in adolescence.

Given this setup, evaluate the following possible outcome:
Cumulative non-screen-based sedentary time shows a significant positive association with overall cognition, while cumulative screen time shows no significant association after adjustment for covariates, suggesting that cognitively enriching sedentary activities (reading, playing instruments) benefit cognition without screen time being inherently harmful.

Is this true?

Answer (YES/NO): NO